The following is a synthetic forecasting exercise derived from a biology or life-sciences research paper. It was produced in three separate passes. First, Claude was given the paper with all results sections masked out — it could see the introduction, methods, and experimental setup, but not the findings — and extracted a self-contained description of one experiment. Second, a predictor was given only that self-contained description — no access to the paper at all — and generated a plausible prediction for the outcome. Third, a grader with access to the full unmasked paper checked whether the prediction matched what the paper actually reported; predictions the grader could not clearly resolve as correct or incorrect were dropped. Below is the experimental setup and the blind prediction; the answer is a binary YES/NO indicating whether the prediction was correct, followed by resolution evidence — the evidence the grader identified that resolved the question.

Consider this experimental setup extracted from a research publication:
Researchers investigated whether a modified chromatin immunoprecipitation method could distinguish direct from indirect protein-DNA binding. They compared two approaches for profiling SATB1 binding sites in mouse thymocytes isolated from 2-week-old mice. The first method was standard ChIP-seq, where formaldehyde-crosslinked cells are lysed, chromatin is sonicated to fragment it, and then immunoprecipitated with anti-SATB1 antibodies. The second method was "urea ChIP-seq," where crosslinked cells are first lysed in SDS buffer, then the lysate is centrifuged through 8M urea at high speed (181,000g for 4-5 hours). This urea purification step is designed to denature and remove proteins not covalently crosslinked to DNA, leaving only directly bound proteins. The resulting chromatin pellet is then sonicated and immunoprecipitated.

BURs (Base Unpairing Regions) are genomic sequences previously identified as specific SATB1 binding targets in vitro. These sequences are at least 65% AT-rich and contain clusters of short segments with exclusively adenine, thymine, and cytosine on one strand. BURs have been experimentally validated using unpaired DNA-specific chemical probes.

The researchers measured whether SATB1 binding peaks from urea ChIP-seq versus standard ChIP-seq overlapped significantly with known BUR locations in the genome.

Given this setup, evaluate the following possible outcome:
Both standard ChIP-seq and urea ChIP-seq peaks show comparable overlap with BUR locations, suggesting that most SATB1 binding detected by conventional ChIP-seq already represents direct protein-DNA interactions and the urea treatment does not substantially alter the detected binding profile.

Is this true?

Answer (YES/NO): NO